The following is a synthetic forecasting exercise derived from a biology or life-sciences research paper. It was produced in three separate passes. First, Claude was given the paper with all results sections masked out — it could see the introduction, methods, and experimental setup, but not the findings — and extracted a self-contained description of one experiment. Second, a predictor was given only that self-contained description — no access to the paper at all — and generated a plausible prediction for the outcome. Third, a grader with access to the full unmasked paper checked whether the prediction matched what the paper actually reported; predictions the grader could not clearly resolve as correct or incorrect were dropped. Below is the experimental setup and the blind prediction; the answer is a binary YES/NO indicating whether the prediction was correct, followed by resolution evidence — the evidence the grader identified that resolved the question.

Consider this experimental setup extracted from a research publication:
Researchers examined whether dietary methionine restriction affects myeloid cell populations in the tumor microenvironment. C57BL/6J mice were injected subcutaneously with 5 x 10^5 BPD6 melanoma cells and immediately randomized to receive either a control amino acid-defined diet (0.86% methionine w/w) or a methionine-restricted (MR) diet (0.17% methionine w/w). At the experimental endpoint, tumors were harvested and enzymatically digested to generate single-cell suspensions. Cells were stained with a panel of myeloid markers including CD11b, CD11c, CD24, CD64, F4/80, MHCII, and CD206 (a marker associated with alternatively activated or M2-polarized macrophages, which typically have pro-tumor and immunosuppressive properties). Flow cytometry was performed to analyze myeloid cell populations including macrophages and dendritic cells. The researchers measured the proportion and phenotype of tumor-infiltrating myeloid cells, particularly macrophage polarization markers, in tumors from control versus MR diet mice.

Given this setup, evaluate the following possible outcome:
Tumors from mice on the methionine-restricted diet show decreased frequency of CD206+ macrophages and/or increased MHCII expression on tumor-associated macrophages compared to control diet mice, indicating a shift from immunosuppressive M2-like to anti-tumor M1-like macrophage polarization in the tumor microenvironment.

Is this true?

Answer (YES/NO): NO